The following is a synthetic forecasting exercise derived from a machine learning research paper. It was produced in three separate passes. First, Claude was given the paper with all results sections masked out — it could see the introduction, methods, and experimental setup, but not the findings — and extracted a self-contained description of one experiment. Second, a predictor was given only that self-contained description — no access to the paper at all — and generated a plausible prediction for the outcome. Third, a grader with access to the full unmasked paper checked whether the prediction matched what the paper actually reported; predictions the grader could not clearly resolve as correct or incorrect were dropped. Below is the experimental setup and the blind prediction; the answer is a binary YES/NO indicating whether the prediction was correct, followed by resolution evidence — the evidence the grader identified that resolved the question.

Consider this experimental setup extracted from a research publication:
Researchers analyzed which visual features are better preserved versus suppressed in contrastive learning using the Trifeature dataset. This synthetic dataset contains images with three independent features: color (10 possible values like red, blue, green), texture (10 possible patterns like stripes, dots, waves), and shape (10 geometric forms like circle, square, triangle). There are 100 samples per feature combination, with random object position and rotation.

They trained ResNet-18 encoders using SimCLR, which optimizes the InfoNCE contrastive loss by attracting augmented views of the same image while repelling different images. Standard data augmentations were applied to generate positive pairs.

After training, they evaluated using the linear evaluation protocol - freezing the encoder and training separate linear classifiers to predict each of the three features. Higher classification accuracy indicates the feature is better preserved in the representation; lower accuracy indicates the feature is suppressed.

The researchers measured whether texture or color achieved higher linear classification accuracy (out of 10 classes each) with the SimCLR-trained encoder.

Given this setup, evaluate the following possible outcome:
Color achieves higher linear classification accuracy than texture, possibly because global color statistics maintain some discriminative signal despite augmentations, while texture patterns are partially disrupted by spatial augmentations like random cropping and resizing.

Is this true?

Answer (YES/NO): YES